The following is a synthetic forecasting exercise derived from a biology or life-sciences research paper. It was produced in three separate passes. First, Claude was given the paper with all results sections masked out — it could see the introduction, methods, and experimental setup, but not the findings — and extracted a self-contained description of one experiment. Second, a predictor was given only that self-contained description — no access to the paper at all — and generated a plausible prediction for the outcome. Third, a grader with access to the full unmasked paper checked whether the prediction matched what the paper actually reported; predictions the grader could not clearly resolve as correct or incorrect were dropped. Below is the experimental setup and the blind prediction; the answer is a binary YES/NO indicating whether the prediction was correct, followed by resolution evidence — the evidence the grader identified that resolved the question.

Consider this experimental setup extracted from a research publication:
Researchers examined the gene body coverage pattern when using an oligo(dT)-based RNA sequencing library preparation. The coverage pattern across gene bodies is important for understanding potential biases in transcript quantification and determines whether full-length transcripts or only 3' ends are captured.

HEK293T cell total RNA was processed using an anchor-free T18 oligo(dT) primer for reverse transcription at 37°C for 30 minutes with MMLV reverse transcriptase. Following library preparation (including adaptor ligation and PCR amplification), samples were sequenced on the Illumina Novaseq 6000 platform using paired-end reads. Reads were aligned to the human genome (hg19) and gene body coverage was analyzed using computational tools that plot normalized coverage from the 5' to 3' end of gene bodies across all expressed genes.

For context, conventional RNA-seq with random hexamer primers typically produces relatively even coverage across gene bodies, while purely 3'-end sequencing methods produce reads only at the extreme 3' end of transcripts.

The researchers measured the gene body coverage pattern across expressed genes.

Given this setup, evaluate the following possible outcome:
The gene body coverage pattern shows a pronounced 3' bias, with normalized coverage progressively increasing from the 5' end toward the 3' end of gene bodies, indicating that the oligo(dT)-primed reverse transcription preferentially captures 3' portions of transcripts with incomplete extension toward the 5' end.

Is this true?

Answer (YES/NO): YES